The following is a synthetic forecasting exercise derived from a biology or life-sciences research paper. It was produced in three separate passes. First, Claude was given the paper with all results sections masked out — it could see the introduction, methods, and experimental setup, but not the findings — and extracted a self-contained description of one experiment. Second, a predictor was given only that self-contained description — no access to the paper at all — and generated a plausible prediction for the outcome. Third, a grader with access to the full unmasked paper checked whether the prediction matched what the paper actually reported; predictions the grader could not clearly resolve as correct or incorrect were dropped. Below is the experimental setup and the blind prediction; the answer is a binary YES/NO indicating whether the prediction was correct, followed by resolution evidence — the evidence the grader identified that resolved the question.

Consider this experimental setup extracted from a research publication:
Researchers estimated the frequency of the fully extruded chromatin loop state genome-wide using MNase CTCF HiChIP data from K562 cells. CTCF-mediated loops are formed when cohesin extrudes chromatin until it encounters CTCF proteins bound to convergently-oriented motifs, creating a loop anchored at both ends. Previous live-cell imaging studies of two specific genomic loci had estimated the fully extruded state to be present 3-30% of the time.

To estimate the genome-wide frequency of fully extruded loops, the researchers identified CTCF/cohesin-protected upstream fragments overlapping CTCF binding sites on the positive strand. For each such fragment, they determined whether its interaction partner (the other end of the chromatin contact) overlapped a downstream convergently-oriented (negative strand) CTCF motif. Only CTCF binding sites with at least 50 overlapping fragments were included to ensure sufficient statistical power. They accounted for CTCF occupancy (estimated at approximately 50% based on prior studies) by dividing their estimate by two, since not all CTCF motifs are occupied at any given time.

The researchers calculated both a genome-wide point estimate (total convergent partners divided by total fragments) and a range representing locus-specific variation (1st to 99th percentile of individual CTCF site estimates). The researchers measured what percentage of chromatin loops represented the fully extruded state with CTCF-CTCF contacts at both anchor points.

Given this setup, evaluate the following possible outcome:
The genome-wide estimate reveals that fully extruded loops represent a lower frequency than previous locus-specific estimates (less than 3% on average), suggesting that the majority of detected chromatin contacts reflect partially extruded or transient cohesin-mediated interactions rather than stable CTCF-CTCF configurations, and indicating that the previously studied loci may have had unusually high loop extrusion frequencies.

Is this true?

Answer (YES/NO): NO